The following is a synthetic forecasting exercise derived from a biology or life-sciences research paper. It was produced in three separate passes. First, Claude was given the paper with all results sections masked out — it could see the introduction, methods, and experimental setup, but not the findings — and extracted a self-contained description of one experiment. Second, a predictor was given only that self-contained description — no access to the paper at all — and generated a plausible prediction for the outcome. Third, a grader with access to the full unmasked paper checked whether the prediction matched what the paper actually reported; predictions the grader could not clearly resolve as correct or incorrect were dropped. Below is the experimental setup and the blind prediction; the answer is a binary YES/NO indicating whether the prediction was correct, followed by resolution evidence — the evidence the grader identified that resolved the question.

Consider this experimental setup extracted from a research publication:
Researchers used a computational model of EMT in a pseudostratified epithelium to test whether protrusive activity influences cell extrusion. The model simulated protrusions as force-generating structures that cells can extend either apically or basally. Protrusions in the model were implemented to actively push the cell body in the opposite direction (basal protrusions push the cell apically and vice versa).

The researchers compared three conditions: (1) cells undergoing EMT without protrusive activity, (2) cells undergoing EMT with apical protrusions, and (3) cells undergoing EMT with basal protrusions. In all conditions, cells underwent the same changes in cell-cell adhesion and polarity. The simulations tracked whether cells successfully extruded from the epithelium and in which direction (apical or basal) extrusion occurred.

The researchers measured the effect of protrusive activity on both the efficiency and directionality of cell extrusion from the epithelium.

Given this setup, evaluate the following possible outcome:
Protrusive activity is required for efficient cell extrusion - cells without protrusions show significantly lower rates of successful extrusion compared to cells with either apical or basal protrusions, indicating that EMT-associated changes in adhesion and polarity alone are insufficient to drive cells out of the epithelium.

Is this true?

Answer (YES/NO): NO